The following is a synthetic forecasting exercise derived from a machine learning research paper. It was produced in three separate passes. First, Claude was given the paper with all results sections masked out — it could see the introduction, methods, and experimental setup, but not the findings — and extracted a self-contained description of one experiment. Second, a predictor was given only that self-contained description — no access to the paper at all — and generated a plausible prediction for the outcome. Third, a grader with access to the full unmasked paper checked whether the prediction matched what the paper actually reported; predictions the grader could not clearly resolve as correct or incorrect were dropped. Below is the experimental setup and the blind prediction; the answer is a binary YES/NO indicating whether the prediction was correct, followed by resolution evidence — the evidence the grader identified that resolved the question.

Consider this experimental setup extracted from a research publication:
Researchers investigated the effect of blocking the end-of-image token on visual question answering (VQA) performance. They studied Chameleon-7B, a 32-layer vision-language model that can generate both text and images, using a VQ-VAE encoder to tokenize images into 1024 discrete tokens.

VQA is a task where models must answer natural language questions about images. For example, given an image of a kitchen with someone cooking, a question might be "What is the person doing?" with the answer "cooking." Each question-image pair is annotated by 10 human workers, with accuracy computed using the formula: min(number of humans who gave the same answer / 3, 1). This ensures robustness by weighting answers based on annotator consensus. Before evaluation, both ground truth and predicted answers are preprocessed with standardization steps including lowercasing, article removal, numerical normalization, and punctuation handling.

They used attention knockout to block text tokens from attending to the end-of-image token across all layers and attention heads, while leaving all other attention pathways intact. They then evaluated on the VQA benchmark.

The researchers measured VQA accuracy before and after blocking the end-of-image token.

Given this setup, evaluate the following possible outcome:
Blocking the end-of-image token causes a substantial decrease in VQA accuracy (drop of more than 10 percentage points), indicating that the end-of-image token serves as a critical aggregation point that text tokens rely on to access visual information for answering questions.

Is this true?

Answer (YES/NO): YES